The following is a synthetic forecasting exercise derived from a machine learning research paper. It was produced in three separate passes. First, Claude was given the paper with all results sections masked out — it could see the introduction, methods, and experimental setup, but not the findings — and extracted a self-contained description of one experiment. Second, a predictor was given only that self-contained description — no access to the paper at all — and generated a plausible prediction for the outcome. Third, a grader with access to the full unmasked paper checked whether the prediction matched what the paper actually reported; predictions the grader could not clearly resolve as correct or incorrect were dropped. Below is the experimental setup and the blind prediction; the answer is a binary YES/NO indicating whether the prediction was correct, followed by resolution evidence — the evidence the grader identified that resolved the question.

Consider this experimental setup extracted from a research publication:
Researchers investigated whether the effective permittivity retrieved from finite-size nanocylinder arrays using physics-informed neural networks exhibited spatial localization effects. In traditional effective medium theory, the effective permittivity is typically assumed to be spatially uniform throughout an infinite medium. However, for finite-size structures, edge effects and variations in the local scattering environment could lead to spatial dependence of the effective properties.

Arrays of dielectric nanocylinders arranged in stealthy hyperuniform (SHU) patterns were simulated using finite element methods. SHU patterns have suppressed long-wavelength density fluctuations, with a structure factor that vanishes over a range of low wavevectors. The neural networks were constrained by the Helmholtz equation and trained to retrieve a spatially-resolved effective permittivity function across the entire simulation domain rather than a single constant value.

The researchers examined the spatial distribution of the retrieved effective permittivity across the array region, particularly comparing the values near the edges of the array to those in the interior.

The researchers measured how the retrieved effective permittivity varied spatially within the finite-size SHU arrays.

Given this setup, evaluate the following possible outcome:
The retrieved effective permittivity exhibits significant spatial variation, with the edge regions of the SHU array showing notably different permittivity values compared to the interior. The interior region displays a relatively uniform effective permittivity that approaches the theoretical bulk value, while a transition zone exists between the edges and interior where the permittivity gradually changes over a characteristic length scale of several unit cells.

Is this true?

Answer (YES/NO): NO